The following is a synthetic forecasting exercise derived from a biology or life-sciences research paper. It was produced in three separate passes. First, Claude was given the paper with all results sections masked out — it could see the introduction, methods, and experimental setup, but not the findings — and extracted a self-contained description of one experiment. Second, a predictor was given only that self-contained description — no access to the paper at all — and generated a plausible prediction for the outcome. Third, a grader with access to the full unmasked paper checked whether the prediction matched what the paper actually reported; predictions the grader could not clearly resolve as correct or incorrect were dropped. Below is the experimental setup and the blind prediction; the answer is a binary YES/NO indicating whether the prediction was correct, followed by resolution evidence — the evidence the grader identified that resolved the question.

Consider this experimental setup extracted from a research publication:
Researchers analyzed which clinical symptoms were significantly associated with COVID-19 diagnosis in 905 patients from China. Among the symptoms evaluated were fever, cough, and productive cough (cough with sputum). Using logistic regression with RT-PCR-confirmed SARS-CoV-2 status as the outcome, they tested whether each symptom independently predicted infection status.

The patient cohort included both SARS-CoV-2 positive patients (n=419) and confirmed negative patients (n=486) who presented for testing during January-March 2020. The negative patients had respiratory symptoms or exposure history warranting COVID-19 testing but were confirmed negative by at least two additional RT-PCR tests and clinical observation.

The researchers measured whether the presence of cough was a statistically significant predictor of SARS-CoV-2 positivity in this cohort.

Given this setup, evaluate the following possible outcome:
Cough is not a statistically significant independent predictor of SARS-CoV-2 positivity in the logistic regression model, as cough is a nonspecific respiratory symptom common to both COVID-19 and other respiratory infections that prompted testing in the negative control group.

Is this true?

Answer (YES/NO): NO